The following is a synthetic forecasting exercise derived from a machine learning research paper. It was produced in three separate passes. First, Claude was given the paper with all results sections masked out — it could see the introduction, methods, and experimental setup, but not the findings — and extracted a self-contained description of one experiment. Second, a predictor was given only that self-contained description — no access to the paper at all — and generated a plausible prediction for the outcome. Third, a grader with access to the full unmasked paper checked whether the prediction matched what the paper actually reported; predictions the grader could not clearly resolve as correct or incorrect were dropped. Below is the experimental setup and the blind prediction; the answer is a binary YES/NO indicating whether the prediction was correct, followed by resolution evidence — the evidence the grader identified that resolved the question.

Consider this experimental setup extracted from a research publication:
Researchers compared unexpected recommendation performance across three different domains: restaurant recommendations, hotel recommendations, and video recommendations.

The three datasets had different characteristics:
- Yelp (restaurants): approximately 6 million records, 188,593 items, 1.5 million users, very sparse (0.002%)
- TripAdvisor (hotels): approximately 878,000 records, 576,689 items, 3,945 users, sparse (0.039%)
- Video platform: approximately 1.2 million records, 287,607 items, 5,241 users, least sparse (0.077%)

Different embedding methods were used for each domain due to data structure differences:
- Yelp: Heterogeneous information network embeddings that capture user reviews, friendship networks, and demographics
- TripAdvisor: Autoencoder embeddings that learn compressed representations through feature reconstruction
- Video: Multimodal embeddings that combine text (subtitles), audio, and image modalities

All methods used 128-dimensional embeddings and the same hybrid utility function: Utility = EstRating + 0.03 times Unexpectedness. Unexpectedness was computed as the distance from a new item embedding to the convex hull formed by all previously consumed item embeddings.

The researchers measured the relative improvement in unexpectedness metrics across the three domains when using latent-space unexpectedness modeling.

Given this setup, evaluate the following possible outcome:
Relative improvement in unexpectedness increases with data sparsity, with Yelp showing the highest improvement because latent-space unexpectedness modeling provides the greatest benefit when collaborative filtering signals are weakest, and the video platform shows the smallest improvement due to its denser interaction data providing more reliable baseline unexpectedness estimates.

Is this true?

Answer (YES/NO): NO